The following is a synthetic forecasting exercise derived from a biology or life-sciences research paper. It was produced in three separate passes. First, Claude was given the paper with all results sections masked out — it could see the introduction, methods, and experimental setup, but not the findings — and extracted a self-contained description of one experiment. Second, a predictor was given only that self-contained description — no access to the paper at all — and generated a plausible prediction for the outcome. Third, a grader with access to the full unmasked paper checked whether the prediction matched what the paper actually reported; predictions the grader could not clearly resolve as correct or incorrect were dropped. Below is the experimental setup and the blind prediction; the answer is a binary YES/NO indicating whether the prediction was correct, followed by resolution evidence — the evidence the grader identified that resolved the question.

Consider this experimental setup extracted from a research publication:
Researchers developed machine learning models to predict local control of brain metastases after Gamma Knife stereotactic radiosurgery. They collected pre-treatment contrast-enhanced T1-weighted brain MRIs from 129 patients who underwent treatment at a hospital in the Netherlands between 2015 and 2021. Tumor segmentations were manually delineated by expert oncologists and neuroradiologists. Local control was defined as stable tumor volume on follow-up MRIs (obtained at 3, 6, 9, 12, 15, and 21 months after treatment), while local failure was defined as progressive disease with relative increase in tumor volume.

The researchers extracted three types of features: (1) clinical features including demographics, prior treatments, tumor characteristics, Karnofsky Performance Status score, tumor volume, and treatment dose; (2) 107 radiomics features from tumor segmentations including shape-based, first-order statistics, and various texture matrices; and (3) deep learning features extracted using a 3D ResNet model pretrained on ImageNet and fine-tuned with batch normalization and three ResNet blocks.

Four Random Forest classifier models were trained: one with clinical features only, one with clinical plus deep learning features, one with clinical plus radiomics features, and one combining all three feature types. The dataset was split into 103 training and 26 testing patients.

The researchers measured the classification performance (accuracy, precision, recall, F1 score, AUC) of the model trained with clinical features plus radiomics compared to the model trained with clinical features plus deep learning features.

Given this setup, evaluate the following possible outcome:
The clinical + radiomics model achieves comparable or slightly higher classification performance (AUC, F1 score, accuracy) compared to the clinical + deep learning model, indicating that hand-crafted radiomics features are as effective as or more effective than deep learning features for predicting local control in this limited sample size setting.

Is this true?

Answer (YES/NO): YES